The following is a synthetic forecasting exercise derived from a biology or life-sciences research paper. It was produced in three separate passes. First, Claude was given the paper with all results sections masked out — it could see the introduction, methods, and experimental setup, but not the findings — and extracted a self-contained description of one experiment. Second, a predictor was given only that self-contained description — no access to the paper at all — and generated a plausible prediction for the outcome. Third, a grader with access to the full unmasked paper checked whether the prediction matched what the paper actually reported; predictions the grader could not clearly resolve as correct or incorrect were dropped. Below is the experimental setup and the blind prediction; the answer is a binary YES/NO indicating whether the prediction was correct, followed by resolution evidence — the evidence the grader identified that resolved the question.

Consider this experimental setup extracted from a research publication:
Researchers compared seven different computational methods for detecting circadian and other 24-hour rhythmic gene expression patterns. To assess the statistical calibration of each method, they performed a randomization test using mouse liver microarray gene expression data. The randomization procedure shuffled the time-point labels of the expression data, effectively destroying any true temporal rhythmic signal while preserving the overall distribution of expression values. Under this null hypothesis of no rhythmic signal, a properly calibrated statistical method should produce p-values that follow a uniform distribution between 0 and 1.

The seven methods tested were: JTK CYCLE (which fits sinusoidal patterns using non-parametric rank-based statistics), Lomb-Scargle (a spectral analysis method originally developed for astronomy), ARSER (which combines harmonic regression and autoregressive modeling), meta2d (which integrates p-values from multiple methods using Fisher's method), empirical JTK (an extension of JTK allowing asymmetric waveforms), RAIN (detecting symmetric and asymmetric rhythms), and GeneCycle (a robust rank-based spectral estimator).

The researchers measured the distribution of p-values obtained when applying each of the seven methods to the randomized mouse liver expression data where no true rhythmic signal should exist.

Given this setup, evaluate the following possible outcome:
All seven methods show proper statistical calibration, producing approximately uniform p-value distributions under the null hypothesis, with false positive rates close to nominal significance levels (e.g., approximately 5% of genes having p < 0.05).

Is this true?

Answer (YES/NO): NO